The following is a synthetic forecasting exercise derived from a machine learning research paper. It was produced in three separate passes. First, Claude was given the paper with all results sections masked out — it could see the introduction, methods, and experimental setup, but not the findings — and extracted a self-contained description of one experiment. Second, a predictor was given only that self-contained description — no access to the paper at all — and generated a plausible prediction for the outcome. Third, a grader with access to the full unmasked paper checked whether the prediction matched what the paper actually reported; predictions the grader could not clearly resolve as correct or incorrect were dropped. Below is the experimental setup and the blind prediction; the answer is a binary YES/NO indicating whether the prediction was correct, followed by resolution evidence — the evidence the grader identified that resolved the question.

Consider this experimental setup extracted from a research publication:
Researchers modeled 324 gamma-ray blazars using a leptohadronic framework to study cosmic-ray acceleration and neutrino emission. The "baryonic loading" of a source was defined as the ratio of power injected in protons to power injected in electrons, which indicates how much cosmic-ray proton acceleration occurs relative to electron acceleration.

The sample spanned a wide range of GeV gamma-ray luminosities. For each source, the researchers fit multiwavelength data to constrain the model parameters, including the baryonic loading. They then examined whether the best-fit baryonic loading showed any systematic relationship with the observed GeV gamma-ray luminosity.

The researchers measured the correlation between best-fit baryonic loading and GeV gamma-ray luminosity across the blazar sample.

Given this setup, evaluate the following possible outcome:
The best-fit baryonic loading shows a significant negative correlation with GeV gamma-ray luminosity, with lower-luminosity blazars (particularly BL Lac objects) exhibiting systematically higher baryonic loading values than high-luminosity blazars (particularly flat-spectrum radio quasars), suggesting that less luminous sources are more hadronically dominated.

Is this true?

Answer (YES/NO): NO